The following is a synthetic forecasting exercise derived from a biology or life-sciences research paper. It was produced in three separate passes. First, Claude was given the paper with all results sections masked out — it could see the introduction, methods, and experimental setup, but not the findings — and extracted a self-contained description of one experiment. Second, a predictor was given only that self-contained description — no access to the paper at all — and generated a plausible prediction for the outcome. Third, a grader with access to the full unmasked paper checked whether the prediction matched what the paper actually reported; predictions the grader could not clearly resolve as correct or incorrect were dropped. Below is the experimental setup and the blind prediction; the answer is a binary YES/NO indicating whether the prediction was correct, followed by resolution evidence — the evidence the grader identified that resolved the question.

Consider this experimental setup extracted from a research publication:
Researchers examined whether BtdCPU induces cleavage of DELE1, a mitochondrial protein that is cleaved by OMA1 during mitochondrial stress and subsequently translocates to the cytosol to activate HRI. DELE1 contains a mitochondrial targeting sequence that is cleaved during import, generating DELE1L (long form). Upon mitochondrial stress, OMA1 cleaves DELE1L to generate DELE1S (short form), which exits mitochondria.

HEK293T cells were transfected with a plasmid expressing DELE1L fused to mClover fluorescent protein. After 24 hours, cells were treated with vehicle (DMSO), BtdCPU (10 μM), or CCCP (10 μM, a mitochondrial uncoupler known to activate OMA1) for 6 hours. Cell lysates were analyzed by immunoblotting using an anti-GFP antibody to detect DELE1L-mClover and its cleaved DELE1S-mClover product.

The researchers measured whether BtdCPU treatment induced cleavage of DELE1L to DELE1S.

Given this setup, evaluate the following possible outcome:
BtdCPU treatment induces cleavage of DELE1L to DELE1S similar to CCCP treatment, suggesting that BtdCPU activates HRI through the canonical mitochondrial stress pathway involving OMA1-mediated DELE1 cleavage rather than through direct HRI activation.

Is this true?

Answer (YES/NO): YES